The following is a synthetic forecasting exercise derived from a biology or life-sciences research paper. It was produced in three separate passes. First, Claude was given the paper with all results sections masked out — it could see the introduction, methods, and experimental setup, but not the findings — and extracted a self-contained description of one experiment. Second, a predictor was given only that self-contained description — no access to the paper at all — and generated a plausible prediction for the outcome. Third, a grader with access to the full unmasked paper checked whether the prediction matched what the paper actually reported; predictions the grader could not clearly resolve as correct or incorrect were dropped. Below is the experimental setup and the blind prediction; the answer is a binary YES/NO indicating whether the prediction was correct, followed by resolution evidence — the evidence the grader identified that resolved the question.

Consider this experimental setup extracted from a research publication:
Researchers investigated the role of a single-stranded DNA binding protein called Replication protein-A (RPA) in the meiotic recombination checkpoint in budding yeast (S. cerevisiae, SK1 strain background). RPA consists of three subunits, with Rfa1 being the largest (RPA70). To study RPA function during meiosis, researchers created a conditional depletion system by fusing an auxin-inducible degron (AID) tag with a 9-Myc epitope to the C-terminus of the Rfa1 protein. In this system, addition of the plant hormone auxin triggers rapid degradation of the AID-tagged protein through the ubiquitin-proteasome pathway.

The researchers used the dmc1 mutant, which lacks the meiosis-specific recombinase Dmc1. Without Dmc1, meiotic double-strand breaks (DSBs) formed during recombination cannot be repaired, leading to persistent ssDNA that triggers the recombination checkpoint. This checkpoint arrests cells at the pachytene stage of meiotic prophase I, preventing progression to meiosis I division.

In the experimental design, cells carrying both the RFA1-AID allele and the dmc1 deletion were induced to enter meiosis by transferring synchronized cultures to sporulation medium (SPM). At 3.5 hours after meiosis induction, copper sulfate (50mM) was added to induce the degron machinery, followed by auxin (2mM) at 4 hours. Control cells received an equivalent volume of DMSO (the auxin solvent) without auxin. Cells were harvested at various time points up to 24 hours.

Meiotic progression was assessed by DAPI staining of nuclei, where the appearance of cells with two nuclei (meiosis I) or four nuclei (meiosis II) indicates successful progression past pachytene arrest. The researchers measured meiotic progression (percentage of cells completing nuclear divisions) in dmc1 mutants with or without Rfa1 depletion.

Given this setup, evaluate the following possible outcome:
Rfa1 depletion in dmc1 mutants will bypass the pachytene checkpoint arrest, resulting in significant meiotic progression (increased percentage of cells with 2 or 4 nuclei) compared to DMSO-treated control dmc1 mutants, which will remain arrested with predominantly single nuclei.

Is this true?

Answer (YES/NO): YES